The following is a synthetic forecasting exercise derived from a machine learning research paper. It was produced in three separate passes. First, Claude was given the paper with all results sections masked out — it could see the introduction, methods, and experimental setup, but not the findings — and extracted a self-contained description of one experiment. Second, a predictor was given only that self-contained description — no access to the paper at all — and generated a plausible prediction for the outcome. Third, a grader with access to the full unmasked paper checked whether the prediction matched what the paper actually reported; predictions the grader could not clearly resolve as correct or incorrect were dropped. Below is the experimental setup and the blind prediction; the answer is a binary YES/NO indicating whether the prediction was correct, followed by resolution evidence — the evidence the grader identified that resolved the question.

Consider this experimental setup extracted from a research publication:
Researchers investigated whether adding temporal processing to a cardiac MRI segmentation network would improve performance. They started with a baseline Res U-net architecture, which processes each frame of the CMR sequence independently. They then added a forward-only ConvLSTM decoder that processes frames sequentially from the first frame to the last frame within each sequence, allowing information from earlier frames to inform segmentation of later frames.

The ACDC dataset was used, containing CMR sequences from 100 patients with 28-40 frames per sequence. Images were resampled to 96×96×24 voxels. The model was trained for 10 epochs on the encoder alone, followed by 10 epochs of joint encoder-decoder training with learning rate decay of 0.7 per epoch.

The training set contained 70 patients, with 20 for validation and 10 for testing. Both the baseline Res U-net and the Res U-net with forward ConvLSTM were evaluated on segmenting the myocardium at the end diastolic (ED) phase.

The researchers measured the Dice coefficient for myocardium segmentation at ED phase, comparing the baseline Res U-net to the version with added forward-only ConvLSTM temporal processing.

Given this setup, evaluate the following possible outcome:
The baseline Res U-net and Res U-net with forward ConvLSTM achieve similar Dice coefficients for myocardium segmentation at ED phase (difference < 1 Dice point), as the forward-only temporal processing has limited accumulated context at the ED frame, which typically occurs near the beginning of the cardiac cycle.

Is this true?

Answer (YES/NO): YES